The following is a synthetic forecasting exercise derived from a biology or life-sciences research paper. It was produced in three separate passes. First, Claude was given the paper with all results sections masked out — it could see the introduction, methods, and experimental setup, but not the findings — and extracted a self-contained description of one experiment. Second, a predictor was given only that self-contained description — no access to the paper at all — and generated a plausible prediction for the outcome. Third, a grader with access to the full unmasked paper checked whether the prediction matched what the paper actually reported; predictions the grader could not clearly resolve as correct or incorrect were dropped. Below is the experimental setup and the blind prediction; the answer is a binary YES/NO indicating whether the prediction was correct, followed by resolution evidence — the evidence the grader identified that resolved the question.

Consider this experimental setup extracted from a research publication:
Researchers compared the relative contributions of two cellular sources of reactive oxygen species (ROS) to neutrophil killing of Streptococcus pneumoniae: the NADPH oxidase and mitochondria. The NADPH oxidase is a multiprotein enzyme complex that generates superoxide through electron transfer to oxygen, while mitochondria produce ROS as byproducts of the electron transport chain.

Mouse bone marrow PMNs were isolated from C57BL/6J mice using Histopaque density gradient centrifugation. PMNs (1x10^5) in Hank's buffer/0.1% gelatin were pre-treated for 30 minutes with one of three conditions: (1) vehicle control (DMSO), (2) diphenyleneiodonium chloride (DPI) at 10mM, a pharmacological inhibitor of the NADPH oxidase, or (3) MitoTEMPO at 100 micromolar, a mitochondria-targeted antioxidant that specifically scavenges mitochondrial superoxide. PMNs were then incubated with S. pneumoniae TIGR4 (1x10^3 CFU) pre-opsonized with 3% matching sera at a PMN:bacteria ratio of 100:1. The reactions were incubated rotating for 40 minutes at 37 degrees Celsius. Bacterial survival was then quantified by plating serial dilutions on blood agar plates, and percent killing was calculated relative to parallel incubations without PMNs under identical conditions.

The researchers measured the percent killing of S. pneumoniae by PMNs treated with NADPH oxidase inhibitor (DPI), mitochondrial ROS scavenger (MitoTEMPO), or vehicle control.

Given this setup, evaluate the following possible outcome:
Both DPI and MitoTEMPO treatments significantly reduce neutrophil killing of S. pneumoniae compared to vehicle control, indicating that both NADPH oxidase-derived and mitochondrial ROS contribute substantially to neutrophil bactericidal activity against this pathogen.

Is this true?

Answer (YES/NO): NO